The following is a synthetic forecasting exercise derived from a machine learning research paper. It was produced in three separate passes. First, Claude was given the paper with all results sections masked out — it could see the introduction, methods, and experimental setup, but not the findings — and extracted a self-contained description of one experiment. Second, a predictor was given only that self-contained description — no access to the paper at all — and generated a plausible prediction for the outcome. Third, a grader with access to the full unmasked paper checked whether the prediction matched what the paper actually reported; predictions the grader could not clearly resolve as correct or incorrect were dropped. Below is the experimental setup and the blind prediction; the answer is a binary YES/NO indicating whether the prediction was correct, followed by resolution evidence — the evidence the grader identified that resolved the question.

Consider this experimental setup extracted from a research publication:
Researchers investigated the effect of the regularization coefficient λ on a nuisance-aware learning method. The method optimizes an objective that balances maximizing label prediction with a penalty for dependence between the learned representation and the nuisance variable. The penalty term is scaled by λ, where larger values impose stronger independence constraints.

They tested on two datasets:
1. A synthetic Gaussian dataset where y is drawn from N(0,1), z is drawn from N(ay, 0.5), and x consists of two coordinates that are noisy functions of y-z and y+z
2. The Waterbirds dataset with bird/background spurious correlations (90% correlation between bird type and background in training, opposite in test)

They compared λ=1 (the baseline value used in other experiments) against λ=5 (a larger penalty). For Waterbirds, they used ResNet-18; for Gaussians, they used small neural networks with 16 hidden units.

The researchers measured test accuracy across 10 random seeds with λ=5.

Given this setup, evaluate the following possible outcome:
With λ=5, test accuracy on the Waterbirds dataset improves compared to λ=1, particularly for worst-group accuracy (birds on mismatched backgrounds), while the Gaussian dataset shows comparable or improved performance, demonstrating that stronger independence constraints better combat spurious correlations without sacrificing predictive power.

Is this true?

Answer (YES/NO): NO